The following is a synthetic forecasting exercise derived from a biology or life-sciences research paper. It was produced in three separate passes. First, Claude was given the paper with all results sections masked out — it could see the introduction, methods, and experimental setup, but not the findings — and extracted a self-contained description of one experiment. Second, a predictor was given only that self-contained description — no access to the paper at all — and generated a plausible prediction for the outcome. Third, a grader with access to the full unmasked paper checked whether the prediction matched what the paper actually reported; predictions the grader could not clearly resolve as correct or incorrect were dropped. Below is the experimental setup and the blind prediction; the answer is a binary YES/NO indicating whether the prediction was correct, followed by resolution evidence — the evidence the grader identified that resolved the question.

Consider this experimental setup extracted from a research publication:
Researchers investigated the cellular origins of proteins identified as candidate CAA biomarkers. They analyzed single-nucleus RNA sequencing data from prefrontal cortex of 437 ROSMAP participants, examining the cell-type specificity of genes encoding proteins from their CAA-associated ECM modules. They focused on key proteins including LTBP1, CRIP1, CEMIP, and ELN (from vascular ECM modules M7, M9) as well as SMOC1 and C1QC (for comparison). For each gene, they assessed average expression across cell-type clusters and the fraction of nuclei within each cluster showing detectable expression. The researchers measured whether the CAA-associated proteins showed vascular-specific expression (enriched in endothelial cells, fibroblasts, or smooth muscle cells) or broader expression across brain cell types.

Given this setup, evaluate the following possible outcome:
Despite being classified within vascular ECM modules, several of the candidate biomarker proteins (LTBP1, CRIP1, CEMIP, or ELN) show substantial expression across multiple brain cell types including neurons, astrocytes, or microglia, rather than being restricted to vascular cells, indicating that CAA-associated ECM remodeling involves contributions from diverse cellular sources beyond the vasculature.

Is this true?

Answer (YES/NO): NO